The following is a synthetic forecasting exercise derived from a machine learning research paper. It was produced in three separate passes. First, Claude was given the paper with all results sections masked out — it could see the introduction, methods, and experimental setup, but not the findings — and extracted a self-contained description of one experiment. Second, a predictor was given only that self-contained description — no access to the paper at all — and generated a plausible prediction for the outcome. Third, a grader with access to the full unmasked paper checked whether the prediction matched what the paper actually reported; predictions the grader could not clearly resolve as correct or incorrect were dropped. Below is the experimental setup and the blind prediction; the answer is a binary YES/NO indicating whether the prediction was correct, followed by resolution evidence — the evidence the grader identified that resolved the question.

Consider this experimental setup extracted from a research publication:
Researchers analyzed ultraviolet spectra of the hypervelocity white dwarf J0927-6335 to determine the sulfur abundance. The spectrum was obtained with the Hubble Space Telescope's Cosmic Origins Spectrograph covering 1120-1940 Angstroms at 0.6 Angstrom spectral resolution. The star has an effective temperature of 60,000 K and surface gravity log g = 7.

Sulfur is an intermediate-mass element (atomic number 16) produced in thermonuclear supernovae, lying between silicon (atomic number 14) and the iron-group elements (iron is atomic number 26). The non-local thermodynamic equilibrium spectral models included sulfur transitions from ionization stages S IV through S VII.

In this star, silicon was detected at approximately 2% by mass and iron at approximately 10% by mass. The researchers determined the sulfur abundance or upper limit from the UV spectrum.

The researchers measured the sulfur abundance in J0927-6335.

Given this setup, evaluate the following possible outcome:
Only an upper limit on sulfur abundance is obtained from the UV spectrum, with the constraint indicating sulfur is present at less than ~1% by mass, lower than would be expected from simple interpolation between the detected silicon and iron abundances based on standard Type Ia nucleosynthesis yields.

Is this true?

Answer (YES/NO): YES